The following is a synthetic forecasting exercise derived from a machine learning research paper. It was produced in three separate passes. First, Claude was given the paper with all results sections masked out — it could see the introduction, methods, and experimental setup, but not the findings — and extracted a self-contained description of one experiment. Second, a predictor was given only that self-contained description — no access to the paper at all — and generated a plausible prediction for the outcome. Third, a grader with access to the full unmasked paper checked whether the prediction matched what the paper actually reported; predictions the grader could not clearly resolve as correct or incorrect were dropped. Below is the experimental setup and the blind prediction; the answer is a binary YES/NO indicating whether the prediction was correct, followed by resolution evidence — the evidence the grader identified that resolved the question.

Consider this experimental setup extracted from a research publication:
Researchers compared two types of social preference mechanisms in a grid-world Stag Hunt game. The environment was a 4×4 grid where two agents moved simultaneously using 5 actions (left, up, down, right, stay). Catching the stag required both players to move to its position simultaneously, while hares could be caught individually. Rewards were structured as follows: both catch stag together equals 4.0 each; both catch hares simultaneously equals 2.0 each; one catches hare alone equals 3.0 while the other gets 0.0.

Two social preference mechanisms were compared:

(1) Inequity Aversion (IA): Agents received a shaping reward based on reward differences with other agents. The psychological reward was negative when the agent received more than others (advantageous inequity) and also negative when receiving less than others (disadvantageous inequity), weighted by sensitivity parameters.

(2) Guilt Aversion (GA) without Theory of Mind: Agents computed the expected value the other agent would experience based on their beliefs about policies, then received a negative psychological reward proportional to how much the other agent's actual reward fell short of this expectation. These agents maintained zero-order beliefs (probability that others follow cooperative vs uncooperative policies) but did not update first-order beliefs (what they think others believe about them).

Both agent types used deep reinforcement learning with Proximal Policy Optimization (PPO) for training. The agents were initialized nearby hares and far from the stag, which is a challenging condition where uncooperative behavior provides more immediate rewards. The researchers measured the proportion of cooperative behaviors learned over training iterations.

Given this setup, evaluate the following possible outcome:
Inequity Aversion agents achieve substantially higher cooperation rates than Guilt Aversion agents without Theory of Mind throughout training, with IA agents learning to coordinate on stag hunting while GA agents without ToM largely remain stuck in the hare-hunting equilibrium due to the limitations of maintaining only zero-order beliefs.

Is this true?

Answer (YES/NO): NO